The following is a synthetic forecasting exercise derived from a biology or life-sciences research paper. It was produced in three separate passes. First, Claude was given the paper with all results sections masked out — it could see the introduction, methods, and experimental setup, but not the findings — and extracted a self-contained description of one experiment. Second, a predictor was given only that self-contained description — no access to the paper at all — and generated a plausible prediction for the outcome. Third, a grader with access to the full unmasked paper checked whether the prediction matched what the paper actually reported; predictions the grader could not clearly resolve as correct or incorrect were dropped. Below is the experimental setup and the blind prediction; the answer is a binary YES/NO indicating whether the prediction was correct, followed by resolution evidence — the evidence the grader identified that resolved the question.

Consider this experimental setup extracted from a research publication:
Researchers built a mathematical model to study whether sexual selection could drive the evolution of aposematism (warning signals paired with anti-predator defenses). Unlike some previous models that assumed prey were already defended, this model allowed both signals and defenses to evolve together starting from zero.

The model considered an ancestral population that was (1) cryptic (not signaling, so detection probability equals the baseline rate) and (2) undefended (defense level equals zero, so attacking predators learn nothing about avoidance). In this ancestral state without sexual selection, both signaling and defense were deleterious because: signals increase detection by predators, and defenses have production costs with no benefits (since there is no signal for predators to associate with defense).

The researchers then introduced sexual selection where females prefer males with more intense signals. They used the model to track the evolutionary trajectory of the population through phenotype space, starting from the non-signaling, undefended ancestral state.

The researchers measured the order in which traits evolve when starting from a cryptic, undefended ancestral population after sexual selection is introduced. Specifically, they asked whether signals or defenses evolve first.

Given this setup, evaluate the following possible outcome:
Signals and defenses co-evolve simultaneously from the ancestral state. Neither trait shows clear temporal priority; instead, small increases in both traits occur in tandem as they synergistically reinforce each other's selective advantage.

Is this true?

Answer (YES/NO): NO